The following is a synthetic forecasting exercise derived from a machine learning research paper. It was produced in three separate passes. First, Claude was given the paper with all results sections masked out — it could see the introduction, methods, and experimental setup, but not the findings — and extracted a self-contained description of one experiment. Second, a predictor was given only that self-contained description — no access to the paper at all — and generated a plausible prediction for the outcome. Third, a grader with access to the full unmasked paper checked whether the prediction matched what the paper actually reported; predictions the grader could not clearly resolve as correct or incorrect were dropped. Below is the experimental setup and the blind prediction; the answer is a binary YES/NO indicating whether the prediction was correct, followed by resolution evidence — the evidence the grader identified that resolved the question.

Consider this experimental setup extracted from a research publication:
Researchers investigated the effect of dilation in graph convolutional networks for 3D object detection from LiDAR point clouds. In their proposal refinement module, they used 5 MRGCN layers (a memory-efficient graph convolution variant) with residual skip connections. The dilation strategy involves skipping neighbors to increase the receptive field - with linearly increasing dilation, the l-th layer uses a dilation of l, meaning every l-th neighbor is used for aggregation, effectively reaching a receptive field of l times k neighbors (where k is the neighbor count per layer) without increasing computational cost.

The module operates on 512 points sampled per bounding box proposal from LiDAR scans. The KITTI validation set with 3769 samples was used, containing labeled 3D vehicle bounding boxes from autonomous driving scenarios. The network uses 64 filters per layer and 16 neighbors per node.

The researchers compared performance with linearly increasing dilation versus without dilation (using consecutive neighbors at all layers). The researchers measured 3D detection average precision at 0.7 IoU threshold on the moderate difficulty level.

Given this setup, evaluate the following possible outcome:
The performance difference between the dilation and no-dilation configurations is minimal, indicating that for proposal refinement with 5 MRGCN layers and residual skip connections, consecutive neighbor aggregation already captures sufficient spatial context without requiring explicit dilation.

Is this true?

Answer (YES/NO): NO